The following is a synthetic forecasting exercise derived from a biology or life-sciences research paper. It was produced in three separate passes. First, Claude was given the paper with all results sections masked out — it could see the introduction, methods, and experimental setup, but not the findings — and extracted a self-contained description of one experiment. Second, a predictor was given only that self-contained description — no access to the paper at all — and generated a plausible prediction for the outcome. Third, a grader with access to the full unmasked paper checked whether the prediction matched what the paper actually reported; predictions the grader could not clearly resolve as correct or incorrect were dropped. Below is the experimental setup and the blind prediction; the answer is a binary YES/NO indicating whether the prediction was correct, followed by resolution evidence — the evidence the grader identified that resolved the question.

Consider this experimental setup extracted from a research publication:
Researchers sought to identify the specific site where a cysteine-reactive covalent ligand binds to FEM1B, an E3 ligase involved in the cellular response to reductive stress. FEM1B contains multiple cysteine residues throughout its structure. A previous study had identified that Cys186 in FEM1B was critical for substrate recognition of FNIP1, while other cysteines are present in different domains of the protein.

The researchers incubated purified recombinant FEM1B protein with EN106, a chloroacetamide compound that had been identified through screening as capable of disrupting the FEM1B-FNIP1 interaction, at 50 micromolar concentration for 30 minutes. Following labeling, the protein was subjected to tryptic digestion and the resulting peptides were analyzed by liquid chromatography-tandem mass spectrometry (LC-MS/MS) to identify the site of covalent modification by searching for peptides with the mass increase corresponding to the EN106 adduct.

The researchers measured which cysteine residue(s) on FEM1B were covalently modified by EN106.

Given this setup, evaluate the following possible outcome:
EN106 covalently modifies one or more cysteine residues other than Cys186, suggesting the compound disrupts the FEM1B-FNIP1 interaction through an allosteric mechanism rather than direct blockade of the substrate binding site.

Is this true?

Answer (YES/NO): NO